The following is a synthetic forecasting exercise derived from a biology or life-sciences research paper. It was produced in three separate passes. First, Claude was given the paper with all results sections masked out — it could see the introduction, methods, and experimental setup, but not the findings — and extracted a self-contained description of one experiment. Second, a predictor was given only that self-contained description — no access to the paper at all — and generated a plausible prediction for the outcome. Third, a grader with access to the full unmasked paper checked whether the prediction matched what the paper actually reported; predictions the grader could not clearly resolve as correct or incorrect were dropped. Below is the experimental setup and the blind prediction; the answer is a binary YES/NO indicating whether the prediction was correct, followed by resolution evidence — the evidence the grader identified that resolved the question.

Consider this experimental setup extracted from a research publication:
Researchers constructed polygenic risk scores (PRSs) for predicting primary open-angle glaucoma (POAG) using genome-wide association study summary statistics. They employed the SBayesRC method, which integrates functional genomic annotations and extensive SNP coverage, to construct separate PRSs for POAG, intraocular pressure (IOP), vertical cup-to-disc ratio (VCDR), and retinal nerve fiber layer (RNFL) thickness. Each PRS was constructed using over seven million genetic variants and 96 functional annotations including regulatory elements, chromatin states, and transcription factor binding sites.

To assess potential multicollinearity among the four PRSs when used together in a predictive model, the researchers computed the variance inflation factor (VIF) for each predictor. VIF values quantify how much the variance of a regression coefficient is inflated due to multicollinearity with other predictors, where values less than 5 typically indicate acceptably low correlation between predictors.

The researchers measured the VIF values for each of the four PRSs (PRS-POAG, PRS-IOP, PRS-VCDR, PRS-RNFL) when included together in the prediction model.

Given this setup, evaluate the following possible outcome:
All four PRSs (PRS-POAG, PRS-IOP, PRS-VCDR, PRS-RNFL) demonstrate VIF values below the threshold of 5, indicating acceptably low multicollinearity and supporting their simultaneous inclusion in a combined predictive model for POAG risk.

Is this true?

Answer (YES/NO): YES